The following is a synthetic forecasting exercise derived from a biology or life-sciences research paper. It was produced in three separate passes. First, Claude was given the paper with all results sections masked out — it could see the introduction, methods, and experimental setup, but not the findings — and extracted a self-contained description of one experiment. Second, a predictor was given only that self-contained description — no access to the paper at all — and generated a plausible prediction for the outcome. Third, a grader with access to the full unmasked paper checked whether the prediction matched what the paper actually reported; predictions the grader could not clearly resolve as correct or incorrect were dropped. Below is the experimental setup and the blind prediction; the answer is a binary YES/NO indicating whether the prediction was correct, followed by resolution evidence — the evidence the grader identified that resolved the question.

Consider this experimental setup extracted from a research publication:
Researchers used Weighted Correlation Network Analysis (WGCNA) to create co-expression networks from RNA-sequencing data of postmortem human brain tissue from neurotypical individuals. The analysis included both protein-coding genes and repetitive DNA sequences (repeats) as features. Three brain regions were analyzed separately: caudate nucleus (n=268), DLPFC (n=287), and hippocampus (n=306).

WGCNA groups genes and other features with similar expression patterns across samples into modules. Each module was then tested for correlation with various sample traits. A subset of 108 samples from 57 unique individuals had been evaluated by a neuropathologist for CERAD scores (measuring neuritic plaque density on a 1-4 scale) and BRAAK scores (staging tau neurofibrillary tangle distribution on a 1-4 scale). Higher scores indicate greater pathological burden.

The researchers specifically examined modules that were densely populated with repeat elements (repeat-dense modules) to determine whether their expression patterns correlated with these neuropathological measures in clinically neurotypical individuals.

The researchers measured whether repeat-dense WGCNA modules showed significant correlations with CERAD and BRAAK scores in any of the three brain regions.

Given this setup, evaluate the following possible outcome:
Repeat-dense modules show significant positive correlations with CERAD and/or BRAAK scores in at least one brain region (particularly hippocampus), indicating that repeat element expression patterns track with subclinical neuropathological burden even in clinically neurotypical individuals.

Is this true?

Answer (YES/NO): NO